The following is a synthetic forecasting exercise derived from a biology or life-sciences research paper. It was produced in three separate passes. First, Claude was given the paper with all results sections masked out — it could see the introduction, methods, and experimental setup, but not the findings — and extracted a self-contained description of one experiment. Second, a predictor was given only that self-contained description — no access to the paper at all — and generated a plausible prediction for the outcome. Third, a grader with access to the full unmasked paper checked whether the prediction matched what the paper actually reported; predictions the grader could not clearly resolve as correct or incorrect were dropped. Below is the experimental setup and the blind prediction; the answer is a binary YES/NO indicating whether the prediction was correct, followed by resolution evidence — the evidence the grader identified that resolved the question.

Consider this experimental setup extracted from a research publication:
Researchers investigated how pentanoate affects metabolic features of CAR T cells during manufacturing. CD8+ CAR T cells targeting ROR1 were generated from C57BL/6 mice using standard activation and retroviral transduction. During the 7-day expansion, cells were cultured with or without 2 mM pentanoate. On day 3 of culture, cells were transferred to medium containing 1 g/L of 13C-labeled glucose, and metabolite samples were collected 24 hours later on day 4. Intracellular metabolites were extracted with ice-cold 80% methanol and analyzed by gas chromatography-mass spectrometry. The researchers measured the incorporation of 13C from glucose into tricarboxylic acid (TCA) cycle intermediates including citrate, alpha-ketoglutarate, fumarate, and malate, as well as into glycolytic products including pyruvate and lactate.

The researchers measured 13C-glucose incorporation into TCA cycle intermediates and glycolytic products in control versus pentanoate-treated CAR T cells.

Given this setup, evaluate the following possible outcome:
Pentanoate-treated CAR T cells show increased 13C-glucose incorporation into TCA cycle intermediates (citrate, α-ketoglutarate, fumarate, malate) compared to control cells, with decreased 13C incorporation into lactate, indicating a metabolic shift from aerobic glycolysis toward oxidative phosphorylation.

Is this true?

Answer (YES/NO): NO